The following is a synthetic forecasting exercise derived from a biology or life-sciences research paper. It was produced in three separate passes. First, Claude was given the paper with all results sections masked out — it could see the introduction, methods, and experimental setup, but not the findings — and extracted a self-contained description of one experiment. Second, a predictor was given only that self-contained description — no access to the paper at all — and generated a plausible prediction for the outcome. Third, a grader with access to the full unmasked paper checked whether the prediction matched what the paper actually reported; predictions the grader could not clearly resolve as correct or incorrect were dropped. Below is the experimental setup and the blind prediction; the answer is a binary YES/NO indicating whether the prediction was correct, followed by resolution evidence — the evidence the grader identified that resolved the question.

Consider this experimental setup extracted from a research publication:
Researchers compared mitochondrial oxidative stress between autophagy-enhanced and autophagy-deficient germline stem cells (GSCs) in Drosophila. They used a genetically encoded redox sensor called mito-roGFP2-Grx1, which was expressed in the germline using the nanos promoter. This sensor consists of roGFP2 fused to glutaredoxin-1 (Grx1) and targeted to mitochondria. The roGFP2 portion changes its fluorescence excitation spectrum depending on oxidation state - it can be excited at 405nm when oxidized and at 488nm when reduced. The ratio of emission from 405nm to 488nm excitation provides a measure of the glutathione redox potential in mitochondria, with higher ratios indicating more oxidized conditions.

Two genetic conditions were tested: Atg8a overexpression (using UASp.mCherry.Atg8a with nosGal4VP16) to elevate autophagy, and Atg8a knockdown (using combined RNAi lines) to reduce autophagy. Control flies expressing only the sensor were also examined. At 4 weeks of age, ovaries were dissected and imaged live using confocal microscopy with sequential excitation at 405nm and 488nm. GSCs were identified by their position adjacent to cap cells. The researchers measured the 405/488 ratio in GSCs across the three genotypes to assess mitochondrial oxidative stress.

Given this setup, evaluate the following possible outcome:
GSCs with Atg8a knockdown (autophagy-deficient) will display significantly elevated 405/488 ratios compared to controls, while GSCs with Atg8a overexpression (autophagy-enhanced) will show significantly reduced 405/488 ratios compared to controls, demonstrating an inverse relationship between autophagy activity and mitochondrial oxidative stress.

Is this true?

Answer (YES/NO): YES